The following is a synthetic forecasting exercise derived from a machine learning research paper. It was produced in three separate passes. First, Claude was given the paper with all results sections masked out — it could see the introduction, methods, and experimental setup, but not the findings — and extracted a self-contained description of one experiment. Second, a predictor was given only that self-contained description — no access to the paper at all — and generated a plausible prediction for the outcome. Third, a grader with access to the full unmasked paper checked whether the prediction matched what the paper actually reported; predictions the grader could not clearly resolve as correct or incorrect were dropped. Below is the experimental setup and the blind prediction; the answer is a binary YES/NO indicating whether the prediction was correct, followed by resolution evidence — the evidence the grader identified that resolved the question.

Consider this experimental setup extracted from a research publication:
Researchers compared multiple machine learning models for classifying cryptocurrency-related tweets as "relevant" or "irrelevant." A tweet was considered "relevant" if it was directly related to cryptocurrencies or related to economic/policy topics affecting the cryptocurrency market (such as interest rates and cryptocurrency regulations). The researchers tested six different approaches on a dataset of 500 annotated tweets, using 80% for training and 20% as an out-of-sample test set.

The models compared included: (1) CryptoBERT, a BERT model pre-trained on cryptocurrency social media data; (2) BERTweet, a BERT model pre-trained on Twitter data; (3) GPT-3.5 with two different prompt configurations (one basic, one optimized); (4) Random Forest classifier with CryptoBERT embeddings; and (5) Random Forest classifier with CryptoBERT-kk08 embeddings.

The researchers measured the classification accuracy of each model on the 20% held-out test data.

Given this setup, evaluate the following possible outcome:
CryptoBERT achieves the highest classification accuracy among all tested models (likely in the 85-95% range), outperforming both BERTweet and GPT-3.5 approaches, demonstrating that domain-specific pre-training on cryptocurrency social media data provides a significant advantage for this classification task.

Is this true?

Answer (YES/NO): NO